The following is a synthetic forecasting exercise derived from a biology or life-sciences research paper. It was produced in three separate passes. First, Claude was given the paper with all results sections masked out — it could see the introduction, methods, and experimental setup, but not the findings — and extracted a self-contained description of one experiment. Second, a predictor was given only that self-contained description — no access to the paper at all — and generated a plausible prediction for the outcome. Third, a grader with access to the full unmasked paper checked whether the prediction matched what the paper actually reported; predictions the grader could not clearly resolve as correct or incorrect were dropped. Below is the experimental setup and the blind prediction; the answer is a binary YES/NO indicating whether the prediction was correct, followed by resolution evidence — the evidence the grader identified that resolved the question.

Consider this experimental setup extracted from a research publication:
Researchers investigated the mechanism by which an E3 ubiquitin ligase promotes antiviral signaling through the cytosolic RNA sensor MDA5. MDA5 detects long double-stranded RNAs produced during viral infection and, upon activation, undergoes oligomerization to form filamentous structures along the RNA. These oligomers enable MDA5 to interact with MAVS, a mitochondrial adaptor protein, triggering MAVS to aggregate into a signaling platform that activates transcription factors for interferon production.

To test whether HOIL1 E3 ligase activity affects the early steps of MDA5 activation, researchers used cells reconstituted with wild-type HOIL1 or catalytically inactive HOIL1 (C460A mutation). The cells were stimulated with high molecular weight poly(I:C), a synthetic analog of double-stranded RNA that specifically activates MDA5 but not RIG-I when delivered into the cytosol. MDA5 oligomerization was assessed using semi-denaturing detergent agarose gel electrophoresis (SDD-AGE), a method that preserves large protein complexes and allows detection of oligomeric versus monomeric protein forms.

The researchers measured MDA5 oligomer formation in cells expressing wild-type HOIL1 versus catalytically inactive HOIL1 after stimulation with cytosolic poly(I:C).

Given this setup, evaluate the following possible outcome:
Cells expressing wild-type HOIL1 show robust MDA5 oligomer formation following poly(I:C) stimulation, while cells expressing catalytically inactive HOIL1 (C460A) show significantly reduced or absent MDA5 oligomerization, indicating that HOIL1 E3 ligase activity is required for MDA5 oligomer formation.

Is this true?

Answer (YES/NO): YES